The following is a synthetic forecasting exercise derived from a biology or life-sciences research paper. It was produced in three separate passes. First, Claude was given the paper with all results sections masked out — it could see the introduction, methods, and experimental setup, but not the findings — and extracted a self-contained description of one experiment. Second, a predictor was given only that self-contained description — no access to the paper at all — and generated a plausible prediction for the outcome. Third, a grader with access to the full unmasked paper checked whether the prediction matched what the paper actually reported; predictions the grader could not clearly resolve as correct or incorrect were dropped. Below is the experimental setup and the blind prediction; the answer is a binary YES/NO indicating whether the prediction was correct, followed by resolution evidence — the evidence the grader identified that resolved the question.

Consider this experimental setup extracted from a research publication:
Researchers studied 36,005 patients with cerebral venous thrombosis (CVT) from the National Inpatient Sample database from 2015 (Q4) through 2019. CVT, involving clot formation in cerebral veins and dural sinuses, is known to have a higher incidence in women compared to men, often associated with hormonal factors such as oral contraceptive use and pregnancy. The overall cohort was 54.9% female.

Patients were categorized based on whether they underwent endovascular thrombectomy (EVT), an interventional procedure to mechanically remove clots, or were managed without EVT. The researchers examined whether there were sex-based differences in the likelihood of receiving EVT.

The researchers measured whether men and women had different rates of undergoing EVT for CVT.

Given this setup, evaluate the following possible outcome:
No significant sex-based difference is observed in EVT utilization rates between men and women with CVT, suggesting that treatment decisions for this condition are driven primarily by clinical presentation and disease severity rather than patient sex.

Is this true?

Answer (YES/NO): NO